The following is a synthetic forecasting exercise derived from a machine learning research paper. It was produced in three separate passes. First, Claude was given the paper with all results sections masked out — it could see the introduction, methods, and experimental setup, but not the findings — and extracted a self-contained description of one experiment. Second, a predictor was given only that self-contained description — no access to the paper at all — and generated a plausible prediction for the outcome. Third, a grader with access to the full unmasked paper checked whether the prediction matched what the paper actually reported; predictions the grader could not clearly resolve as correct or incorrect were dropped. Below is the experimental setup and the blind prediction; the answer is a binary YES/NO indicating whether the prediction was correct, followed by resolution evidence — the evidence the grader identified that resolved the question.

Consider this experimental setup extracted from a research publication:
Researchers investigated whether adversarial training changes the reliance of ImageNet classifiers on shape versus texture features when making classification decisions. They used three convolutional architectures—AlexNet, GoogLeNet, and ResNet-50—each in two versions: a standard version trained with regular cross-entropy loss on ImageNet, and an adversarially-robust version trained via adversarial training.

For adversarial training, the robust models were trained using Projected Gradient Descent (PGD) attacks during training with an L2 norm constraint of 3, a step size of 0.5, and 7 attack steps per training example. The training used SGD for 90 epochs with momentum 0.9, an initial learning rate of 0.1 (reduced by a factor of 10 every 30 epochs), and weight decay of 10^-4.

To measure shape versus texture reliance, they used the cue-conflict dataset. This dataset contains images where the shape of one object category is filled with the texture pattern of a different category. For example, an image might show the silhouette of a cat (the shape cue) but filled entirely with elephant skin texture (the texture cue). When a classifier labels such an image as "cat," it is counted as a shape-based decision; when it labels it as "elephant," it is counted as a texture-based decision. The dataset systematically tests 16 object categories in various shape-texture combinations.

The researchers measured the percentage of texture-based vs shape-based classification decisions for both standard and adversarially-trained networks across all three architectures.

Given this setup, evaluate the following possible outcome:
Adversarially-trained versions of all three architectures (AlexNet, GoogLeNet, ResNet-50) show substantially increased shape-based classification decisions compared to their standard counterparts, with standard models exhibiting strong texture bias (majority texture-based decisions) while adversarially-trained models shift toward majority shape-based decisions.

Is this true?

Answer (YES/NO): YES